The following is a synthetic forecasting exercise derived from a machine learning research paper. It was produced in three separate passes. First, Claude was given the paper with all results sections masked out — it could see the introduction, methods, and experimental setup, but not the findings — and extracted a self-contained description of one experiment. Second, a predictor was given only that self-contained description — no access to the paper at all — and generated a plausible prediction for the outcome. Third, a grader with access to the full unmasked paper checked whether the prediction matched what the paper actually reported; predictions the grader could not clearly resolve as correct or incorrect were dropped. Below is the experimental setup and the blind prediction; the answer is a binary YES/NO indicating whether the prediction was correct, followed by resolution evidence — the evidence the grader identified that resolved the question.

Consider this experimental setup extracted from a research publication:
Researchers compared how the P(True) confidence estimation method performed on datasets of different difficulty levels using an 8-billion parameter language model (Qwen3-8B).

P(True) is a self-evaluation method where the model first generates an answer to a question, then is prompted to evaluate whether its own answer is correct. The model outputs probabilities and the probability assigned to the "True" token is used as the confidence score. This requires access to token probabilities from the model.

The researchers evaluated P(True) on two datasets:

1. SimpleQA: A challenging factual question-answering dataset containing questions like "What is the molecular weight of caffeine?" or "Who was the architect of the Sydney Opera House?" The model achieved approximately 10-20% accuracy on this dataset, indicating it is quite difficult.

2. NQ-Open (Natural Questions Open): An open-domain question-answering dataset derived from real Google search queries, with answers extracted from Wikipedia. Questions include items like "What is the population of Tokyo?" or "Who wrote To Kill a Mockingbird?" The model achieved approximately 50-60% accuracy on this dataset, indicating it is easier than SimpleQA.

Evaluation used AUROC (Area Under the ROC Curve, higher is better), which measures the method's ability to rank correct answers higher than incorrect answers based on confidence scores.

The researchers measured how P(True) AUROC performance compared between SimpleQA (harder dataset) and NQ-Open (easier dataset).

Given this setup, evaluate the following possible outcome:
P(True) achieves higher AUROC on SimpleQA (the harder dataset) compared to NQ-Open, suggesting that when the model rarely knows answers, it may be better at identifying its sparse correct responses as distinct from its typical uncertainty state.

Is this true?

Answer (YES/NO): NO